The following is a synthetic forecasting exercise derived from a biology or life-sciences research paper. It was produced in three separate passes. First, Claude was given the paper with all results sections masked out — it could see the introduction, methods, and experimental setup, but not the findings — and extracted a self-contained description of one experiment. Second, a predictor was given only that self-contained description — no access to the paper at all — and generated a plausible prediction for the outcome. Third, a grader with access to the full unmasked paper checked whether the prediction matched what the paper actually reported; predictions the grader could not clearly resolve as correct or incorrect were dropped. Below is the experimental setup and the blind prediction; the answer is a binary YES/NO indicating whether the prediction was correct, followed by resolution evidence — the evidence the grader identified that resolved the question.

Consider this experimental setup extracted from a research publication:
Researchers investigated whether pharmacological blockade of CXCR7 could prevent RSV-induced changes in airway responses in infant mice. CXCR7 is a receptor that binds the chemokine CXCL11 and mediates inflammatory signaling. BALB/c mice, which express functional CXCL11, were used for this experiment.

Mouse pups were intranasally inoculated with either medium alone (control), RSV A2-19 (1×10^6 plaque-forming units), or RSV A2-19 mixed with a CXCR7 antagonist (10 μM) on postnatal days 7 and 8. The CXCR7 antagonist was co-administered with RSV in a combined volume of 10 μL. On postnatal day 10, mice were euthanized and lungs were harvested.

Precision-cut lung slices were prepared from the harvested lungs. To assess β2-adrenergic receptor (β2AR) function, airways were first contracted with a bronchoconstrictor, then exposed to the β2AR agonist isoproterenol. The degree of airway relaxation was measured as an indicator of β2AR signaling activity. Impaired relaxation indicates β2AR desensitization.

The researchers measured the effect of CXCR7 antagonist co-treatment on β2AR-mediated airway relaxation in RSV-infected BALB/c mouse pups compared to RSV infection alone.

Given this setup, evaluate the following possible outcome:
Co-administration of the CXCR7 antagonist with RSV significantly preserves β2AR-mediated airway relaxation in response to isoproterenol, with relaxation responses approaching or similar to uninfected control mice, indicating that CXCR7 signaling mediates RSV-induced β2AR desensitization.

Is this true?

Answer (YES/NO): NO